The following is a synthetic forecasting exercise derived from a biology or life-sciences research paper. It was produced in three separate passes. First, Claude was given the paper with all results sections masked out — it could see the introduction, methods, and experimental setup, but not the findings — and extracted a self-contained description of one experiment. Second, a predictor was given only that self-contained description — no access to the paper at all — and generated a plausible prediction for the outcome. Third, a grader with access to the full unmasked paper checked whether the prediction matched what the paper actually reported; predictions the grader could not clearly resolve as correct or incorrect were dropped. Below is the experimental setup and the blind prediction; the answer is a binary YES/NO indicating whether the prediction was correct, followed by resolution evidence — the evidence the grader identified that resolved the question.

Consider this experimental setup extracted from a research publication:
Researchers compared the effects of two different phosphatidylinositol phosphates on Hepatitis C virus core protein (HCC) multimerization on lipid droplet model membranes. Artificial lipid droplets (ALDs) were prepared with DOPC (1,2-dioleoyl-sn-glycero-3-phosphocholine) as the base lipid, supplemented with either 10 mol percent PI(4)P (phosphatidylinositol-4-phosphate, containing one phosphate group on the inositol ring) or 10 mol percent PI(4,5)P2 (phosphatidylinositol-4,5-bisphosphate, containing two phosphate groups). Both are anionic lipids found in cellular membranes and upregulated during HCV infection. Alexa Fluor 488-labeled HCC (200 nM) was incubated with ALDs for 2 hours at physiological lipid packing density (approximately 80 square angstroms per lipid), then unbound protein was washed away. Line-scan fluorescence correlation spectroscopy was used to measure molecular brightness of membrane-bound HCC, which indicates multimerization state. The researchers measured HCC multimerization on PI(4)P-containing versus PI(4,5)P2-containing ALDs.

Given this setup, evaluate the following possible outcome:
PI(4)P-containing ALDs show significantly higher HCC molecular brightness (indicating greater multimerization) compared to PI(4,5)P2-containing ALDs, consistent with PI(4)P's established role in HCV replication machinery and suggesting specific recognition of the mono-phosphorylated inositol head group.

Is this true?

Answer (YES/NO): YES